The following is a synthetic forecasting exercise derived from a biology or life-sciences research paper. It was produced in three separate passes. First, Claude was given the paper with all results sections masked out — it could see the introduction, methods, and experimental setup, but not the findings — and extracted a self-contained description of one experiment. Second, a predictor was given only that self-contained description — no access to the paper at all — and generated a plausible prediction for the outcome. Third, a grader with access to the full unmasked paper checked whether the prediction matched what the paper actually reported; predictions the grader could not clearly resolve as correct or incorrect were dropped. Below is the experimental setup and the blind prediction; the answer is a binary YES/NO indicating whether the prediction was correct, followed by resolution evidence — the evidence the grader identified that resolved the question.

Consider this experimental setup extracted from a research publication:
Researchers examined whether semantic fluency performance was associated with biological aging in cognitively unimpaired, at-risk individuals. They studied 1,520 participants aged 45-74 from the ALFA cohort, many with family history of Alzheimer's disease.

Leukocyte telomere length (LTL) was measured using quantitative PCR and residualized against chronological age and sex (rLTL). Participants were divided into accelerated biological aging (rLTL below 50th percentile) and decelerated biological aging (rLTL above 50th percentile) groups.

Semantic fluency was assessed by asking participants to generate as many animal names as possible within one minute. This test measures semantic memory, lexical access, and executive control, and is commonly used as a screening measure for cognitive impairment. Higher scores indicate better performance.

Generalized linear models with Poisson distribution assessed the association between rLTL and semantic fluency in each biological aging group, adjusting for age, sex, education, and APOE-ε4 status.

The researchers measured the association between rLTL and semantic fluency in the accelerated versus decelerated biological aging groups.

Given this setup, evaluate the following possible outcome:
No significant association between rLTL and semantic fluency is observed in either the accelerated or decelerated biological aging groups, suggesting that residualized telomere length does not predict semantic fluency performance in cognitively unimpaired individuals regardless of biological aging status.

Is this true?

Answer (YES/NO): YES